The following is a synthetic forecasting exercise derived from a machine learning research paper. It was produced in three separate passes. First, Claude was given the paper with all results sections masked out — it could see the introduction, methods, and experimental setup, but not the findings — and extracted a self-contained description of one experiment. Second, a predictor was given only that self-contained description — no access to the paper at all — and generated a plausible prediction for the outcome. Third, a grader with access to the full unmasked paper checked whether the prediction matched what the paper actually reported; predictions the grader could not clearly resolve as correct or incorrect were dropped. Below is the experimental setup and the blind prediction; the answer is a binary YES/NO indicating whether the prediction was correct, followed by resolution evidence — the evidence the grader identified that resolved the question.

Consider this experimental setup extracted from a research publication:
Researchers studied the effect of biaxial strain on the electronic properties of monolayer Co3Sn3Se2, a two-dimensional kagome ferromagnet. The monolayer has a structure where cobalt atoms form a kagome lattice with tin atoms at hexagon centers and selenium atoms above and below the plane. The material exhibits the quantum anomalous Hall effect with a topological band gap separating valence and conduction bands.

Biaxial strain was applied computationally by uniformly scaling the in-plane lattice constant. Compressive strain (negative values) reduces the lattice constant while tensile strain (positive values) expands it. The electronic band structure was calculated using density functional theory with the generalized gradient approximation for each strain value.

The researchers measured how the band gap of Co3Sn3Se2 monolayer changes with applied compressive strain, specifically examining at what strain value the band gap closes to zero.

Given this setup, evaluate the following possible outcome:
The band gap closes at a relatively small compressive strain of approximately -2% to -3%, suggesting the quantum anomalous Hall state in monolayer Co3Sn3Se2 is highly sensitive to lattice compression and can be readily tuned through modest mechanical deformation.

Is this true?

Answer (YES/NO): YES